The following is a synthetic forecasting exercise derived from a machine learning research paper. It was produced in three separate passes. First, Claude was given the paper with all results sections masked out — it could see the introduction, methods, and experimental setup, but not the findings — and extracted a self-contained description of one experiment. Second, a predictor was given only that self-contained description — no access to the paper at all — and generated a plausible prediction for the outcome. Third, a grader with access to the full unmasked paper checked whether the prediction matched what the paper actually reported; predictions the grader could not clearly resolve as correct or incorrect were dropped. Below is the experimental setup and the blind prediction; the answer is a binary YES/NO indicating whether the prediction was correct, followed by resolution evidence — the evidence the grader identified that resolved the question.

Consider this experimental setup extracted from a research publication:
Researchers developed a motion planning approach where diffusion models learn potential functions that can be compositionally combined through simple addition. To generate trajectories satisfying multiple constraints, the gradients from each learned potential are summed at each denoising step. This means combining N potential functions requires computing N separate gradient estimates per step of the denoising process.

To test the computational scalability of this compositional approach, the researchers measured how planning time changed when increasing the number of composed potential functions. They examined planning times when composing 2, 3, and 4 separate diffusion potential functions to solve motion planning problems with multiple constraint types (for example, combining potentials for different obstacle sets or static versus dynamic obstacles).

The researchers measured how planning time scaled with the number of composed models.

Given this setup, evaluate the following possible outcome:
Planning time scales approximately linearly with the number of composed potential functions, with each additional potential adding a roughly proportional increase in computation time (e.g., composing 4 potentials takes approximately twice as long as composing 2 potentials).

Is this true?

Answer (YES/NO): YES